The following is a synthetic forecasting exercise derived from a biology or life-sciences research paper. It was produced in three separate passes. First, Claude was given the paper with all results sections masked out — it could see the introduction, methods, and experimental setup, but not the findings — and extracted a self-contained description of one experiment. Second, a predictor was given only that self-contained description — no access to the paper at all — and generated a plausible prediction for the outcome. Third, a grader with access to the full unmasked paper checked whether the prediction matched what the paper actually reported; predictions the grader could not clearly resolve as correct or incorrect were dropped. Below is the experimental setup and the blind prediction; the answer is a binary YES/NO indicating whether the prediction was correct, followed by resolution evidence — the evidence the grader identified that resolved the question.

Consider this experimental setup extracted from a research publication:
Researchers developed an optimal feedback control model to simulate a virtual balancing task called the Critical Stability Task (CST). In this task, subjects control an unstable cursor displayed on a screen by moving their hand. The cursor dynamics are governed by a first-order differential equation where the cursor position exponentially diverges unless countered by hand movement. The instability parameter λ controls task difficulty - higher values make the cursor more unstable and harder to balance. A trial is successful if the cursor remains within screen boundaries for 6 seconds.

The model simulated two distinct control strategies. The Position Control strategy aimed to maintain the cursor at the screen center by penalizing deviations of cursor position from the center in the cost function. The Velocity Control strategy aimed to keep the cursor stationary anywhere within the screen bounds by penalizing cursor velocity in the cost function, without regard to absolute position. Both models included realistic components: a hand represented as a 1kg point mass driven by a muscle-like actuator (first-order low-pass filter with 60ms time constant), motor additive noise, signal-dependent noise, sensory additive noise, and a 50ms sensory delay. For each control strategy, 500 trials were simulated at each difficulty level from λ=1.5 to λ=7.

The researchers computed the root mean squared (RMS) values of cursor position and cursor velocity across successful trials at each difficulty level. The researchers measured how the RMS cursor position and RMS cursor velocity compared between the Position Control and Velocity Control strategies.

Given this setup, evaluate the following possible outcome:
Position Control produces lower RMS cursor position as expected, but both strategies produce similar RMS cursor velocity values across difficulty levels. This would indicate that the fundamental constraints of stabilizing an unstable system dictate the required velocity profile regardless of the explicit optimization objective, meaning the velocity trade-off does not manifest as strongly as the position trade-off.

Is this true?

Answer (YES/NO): NO